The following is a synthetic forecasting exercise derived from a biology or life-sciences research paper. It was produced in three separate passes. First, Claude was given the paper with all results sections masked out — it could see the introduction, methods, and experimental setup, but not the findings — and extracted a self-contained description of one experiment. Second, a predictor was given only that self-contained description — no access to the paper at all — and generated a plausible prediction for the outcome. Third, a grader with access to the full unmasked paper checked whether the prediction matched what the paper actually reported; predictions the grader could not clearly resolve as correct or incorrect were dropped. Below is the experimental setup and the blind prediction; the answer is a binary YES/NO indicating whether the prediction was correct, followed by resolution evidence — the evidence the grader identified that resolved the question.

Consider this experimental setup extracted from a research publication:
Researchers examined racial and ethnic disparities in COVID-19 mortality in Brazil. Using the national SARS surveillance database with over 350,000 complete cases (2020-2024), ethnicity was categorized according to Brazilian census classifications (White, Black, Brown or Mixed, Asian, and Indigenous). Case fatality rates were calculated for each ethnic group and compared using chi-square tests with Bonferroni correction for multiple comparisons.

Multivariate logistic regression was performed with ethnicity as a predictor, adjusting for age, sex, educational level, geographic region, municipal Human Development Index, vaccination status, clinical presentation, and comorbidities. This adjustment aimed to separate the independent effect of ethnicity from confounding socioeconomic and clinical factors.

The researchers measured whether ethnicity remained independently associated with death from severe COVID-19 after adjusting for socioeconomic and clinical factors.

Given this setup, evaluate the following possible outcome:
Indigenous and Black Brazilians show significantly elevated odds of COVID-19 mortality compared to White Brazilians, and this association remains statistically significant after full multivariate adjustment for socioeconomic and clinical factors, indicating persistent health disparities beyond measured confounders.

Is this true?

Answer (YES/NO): NO